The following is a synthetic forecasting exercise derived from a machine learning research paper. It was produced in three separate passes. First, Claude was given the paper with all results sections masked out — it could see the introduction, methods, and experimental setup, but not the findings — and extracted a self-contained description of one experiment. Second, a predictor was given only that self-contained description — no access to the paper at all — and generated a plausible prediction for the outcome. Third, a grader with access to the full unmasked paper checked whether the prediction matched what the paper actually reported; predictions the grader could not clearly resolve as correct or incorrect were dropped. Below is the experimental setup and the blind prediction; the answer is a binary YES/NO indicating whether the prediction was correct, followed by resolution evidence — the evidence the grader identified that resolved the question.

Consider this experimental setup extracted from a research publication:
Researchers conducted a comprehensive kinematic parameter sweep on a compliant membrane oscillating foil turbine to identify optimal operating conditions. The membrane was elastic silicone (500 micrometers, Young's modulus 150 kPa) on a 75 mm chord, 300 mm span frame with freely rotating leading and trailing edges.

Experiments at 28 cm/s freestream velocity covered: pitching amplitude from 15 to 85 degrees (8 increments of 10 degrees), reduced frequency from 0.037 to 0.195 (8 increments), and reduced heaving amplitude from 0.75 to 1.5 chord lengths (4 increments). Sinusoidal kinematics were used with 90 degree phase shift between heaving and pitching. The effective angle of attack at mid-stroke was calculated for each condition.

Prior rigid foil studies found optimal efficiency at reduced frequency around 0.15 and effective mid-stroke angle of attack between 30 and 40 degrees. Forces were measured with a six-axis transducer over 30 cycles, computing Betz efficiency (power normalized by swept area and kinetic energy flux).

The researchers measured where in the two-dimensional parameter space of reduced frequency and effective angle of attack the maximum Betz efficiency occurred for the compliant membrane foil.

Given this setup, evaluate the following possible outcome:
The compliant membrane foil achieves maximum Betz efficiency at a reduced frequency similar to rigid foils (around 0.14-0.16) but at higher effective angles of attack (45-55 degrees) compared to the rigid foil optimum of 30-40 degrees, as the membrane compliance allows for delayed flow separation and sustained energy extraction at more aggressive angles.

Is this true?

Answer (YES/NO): NO